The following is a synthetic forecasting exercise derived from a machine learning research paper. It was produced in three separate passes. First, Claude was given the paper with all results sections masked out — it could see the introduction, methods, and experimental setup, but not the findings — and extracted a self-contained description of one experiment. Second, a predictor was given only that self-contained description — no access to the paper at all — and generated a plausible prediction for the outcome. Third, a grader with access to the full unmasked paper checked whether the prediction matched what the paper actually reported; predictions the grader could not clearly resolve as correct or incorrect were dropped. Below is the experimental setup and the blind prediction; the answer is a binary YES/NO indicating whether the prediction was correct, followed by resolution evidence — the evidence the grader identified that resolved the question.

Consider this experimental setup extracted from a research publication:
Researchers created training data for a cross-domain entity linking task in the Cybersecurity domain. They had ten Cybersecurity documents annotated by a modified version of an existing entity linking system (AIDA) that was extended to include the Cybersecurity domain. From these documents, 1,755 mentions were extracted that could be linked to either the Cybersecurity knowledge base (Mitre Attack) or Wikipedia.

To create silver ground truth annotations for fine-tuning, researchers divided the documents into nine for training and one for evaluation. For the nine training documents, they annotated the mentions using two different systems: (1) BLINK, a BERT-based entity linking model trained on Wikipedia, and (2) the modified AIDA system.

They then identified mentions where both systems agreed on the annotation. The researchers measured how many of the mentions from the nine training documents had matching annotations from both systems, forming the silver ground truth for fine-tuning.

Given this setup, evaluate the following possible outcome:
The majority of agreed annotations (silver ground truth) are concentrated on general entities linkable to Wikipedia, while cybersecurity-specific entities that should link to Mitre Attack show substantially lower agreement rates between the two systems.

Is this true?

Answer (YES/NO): NO